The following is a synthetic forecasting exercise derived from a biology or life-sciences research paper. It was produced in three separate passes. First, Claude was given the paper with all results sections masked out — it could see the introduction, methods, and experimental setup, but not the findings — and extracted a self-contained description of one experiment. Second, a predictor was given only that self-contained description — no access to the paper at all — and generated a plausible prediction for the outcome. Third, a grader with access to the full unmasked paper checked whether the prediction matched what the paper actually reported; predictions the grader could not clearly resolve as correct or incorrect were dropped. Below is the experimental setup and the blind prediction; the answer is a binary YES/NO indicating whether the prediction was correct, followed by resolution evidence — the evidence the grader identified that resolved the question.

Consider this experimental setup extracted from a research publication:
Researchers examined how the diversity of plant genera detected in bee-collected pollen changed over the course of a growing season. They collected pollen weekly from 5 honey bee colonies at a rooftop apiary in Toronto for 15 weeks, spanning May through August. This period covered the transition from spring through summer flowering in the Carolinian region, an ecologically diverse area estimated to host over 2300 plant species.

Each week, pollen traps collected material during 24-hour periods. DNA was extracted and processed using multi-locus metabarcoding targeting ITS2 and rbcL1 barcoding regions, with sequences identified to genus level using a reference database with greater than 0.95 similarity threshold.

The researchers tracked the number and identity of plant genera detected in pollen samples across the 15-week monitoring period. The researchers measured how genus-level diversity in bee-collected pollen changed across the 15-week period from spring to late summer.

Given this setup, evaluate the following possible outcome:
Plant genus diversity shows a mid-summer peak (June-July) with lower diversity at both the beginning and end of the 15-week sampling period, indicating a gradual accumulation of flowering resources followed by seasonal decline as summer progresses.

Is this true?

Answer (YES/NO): NO